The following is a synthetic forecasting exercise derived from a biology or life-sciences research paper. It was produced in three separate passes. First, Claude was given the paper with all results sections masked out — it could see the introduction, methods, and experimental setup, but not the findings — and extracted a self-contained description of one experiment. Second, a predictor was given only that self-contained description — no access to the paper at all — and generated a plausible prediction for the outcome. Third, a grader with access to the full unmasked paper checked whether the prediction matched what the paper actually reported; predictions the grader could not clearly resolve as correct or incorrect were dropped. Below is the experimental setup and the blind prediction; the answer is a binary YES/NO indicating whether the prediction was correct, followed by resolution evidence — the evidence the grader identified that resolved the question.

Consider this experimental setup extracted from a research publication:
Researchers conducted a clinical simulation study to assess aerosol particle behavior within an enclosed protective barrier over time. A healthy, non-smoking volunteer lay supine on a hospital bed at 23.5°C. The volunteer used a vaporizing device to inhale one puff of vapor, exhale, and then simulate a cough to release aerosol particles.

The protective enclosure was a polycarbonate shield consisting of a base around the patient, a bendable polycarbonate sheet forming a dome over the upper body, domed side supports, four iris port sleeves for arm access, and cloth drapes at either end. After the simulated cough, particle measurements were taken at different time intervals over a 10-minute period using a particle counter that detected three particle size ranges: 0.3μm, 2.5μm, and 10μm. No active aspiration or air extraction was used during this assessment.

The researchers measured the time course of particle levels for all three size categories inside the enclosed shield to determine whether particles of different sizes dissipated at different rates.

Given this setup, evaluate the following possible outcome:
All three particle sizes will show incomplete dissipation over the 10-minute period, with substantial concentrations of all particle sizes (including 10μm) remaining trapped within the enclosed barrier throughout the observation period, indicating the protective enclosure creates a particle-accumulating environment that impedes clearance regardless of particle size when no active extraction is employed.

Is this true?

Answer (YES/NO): NO